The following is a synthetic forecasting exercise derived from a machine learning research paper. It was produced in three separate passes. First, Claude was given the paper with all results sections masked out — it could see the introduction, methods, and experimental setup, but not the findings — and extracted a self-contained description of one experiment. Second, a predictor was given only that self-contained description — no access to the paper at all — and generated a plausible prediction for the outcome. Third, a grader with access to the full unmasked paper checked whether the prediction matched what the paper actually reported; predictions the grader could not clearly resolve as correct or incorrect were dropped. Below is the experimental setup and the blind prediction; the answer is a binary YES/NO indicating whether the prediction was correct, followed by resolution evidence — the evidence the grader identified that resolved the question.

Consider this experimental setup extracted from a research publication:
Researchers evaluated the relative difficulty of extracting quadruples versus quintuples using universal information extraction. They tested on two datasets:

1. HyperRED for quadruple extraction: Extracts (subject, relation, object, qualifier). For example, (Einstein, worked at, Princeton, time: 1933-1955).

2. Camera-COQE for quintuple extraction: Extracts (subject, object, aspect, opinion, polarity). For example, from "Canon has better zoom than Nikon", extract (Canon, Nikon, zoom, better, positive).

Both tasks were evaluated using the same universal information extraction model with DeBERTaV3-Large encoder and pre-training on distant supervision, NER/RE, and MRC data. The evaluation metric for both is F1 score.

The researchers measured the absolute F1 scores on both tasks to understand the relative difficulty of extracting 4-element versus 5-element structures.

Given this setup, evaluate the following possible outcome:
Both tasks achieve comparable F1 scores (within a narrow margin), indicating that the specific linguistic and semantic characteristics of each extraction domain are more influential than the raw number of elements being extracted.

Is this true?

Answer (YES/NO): NO